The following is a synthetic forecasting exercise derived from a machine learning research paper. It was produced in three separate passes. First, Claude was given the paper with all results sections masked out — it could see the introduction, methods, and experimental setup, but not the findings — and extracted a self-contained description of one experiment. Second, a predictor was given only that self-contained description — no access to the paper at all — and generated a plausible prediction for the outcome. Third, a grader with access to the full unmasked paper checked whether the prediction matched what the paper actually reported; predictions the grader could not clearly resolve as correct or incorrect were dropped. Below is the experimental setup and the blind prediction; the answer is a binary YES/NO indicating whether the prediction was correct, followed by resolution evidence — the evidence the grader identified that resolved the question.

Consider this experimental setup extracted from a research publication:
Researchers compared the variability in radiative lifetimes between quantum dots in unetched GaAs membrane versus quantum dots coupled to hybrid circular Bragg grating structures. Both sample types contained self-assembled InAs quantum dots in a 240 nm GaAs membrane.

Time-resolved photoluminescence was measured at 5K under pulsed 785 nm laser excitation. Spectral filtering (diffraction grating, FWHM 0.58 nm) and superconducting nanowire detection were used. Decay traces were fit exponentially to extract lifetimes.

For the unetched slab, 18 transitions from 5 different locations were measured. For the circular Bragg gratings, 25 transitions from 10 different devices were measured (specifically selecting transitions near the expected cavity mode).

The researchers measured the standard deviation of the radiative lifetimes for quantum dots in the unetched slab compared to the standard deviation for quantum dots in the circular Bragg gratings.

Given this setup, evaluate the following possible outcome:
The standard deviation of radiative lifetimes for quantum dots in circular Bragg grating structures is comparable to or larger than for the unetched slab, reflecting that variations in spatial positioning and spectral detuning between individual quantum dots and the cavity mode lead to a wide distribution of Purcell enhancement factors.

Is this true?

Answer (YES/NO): YES